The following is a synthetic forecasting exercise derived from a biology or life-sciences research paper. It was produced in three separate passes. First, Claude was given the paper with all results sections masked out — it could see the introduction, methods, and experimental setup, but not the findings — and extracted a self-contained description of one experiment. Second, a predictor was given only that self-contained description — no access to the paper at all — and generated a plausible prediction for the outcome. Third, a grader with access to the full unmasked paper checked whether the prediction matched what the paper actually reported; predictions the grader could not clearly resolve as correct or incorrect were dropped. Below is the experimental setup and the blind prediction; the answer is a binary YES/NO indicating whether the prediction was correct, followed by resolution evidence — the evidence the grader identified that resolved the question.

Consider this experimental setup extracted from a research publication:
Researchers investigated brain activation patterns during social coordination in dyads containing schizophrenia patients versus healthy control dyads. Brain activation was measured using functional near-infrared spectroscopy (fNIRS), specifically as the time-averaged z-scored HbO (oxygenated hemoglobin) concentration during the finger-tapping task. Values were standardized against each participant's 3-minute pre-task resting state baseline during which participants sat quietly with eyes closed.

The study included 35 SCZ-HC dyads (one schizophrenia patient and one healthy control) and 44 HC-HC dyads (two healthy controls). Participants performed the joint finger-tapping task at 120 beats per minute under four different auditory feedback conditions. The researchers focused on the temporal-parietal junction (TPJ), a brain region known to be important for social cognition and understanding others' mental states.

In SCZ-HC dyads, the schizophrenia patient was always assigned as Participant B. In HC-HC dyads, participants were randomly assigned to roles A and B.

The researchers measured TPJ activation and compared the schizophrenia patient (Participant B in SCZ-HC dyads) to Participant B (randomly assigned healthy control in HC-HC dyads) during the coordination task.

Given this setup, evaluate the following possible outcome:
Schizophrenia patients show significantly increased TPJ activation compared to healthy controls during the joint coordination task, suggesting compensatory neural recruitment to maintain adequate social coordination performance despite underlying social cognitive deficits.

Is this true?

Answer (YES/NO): NO